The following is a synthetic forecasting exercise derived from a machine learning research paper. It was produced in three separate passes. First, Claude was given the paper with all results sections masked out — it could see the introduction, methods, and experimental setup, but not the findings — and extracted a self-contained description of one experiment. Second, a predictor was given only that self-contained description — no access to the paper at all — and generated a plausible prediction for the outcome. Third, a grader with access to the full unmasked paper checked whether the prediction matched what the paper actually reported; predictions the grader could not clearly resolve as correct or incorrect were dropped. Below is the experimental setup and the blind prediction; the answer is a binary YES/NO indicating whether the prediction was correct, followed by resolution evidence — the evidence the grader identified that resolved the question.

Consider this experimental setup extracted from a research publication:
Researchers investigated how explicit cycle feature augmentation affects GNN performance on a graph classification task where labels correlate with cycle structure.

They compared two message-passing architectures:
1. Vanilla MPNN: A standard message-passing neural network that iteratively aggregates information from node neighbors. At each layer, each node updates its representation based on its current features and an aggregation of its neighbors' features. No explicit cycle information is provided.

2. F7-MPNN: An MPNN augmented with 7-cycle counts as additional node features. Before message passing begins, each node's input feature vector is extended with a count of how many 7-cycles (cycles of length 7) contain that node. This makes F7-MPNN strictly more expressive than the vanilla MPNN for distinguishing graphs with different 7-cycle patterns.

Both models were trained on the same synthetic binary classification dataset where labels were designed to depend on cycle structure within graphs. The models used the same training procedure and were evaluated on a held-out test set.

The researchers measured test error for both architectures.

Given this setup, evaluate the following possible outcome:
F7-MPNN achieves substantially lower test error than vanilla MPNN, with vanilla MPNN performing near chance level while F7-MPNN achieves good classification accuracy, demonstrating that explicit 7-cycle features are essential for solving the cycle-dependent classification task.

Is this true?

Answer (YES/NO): NO